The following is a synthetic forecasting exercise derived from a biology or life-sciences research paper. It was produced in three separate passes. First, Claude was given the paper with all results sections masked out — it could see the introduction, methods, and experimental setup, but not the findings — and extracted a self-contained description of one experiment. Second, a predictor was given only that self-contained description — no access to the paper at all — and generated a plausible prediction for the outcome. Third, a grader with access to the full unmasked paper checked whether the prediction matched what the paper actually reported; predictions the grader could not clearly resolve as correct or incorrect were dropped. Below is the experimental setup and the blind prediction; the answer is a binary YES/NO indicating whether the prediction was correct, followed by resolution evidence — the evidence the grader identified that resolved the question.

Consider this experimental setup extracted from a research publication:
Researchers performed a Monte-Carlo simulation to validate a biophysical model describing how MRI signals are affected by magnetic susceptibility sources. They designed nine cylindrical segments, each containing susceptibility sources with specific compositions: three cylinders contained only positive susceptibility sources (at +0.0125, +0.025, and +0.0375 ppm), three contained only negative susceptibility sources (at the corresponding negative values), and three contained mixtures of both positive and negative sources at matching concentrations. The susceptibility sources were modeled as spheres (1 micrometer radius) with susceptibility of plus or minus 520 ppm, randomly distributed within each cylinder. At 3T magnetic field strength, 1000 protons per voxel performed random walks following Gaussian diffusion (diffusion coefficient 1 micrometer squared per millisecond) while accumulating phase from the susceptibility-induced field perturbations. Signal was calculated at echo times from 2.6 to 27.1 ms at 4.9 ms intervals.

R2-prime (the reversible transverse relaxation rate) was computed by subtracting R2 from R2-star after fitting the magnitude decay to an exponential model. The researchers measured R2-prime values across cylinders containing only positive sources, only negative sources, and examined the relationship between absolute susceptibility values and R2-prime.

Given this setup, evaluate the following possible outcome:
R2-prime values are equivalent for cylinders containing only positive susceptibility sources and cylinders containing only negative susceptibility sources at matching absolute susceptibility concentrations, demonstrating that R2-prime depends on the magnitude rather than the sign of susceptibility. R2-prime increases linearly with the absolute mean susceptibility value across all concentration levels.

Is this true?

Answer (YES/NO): YES